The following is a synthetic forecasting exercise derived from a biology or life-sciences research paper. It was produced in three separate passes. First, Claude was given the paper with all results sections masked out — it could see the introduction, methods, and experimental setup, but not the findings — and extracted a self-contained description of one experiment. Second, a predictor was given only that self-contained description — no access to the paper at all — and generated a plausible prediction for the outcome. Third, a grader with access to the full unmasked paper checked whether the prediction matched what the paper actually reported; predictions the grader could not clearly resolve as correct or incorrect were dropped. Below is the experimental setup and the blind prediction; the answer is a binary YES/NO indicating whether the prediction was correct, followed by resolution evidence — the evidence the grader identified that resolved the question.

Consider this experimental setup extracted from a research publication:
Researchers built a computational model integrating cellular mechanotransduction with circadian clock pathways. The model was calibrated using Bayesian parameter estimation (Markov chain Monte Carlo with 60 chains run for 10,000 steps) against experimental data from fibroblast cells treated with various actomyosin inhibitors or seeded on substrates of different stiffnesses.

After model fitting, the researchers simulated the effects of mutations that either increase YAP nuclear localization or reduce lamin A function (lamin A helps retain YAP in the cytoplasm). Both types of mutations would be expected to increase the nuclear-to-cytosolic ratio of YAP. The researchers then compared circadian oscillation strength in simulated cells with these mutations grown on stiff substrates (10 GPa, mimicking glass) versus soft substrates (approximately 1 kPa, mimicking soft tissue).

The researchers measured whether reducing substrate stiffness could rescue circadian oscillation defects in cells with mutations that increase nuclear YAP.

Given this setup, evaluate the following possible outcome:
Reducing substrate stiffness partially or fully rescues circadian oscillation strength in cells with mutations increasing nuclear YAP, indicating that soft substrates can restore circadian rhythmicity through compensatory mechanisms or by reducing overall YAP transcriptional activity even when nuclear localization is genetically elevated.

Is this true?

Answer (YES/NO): YES